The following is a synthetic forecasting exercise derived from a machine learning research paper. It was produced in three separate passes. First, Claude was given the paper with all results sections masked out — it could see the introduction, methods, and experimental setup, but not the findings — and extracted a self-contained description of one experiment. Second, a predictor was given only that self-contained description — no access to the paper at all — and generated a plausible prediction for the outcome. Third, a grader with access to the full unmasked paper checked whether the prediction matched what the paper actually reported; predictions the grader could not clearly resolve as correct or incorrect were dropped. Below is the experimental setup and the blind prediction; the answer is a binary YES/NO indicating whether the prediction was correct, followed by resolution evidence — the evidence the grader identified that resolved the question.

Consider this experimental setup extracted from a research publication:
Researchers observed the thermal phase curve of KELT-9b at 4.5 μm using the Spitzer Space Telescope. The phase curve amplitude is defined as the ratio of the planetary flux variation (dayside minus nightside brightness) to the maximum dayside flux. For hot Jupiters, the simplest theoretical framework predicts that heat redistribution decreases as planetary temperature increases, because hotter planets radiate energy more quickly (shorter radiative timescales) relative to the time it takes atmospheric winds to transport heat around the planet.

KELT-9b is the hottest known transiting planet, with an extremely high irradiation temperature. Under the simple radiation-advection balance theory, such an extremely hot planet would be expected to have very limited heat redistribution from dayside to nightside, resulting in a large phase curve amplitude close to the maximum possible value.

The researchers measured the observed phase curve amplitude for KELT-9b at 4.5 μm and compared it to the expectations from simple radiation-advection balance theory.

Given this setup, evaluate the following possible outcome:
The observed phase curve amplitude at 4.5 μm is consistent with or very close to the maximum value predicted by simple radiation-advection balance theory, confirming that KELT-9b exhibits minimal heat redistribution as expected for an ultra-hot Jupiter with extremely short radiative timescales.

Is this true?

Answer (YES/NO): NO